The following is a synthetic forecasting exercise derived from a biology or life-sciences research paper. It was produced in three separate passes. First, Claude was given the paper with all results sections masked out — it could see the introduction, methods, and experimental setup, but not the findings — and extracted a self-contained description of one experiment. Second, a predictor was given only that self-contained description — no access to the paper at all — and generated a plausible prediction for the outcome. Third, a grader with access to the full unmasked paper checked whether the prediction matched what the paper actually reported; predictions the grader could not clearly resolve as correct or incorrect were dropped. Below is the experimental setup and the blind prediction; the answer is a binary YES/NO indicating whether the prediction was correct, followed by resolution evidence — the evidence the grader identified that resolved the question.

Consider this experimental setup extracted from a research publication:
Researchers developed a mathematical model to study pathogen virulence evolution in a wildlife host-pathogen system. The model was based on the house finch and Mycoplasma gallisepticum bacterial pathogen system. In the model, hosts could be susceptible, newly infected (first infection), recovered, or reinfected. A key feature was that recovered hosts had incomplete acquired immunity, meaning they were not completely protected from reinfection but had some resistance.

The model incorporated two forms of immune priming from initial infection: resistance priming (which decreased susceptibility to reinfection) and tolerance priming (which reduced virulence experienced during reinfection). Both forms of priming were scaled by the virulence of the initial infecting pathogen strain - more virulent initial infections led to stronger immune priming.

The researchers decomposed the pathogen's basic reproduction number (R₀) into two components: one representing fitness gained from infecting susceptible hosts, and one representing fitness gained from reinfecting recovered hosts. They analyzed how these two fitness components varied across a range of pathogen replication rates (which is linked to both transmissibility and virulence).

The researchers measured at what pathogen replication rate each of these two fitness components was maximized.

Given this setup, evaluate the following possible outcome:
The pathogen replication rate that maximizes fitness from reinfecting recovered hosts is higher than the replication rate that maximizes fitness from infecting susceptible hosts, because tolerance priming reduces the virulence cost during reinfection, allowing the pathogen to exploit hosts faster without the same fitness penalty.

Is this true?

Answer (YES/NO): YES